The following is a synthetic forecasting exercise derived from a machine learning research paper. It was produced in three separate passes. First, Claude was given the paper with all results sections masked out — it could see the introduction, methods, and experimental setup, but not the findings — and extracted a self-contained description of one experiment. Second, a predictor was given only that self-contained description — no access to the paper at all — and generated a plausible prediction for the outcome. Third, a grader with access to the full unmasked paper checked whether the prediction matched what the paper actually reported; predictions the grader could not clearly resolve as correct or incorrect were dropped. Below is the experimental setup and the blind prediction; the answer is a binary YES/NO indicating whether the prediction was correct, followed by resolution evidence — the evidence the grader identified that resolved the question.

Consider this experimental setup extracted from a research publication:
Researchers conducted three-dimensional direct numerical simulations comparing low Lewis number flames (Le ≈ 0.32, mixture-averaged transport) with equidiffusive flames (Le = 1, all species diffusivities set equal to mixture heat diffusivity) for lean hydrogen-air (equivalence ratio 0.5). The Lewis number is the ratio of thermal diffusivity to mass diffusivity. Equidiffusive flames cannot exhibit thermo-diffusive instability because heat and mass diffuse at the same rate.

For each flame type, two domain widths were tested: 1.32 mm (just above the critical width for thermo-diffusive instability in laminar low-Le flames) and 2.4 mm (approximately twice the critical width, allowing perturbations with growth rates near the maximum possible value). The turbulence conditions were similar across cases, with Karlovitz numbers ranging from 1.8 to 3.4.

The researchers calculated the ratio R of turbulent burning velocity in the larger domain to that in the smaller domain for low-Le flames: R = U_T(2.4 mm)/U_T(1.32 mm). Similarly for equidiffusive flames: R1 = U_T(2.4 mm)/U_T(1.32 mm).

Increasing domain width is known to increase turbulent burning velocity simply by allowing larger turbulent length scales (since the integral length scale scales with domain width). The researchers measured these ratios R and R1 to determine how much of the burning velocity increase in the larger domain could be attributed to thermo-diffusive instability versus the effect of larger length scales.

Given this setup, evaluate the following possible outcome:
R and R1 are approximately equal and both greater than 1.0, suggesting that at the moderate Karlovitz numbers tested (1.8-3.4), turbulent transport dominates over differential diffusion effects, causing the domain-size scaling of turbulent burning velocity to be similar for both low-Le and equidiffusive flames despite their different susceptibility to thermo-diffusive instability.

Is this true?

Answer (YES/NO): YES